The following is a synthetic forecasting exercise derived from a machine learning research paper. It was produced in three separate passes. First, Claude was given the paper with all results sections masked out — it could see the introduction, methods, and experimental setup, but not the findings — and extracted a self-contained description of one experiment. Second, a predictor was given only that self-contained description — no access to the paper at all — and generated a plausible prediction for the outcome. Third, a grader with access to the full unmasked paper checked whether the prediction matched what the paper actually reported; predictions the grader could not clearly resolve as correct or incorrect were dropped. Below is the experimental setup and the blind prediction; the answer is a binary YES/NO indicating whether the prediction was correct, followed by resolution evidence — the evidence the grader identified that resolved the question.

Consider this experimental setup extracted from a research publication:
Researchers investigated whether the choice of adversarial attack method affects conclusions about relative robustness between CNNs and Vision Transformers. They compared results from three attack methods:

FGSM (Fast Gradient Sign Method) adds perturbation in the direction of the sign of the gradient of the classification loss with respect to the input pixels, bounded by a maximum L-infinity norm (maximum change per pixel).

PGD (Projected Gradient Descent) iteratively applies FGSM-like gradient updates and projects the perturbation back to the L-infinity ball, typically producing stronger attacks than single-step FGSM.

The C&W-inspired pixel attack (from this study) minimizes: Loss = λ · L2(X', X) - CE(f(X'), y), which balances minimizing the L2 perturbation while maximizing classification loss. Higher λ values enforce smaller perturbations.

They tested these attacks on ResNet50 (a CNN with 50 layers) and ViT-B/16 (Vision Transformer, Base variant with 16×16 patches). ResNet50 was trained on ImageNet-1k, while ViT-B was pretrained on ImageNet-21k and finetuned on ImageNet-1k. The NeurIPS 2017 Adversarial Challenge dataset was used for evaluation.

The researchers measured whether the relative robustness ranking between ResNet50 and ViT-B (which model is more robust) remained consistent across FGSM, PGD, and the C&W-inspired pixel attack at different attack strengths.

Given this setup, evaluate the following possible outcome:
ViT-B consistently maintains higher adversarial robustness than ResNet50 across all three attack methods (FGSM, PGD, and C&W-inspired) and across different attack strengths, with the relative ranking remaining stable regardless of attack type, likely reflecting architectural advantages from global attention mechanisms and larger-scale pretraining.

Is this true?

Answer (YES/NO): NO